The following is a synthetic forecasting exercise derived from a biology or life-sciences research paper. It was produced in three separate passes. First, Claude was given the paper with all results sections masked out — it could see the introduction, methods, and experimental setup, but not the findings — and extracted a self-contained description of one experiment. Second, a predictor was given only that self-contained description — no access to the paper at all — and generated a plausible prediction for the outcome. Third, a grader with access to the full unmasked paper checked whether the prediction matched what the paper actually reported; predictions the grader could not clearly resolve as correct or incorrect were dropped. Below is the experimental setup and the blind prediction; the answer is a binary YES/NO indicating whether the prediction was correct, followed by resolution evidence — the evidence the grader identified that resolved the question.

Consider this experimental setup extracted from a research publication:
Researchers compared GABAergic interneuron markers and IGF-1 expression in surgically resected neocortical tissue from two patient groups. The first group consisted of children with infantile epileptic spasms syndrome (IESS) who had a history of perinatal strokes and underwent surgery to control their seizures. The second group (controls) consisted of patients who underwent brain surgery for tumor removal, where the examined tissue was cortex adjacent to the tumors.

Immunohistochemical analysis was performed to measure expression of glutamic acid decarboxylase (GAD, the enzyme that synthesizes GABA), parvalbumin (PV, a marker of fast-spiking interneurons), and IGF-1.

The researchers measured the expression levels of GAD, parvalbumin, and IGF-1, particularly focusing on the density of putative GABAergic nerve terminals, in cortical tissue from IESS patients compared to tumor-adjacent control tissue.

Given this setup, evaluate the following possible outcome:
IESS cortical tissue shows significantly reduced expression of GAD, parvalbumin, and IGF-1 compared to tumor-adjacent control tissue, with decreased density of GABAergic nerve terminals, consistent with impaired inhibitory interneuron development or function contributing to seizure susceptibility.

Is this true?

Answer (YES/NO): YES